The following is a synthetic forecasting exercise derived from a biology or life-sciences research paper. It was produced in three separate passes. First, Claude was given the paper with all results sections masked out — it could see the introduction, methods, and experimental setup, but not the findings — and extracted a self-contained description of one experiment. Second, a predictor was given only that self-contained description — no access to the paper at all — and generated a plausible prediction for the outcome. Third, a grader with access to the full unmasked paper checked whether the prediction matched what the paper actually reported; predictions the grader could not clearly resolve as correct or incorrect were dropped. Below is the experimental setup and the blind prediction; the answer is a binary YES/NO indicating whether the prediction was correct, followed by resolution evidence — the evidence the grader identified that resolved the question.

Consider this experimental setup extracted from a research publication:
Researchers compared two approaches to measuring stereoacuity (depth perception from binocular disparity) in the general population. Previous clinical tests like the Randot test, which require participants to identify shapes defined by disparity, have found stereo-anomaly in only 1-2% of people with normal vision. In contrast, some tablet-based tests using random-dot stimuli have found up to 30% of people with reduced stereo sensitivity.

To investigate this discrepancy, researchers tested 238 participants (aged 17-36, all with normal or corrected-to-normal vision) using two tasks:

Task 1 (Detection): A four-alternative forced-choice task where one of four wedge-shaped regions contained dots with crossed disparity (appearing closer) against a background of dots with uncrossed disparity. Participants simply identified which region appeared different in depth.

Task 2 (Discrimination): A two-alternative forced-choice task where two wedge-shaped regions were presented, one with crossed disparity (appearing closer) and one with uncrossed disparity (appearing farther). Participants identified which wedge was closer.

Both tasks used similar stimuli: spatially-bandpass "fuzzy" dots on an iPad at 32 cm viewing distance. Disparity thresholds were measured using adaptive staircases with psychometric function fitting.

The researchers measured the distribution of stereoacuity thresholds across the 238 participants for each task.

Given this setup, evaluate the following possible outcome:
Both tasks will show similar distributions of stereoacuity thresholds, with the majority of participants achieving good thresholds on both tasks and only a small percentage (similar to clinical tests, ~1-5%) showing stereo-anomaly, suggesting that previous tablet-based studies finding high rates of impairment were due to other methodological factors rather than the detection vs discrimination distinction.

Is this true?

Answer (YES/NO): NO